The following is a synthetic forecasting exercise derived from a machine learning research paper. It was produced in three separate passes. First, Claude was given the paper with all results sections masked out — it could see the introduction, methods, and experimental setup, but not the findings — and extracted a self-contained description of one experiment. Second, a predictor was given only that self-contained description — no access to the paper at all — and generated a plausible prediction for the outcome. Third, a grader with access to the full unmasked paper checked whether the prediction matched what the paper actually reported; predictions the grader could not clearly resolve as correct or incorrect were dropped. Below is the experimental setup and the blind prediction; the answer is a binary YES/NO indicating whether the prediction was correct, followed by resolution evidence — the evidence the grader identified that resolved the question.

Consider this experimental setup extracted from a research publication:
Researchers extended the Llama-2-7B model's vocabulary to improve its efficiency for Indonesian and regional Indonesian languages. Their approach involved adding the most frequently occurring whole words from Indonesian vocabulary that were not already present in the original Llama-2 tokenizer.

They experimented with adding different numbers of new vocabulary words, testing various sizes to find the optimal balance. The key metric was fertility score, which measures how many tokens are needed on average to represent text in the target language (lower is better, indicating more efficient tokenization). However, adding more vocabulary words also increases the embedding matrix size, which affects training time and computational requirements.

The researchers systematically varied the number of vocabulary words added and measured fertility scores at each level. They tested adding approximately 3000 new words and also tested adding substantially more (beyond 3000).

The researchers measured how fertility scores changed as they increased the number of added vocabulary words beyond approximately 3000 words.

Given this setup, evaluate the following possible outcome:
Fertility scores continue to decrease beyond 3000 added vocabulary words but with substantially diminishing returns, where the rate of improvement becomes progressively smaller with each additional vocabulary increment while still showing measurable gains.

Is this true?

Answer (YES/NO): NO